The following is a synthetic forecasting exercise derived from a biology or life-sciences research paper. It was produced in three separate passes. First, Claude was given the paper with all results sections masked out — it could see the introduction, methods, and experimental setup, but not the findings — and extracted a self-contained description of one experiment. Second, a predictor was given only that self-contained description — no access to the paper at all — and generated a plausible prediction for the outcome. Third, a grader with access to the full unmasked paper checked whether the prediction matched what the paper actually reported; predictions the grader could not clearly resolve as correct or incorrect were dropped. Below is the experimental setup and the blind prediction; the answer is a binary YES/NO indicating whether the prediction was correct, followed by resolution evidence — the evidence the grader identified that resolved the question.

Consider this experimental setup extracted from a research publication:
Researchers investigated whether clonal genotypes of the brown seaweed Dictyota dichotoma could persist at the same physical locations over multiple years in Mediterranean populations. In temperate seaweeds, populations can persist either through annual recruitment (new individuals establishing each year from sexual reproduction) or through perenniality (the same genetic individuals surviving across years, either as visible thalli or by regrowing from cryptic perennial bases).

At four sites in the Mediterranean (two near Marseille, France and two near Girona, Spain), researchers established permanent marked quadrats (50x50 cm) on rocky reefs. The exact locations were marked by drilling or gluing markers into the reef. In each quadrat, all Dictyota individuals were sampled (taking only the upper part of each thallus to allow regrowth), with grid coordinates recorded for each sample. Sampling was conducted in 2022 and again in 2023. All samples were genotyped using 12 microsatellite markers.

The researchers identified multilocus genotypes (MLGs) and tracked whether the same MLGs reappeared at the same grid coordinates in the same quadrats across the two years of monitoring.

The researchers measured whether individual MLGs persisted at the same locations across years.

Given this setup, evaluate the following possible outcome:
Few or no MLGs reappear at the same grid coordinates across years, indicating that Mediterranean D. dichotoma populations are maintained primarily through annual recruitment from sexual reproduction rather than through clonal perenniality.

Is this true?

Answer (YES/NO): NO